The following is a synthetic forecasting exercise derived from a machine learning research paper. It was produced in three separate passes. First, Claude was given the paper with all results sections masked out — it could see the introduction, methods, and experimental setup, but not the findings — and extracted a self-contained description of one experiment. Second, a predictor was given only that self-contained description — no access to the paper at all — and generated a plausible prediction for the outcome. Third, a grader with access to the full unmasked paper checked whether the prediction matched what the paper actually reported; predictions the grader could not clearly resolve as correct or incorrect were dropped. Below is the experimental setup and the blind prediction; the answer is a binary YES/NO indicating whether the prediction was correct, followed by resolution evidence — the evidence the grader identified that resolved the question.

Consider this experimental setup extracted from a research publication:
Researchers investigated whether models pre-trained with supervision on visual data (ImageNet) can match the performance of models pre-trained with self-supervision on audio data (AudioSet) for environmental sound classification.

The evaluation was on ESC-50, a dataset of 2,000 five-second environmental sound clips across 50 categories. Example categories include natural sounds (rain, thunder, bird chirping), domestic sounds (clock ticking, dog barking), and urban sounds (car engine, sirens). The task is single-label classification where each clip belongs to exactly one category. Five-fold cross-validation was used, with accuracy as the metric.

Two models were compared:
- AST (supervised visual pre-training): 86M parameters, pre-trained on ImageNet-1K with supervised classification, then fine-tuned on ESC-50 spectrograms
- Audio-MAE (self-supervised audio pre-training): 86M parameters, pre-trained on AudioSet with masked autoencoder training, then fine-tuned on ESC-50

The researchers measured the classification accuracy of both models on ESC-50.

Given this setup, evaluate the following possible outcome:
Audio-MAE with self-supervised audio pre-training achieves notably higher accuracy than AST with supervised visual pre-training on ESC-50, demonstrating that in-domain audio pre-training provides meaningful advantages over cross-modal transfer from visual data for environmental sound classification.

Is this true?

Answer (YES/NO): NO